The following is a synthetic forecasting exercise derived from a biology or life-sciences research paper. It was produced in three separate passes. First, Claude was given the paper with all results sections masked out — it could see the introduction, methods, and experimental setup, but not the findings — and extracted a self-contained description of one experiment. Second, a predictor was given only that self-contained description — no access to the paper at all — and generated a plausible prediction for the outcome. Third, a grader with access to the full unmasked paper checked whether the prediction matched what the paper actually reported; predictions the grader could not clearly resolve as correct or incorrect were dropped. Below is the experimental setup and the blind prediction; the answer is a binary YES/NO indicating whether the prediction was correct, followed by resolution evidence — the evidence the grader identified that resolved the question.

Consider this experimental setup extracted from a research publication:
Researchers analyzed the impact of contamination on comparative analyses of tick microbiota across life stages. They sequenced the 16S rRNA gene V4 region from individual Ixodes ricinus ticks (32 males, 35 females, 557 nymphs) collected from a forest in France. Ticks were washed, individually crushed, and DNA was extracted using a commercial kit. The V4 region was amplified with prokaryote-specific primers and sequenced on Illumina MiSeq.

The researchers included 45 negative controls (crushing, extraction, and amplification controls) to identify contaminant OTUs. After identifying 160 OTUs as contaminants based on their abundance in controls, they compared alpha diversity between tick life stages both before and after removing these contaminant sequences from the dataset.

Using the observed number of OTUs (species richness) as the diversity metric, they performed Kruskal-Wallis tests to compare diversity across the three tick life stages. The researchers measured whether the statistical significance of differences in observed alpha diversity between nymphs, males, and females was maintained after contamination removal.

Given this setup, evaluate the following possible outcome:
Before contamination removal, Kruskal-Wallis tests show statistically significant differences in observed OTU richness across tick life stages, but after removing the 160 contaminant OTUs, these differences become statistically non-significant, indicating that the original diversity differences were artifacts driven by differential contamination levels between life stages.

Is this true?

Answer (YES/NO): YES